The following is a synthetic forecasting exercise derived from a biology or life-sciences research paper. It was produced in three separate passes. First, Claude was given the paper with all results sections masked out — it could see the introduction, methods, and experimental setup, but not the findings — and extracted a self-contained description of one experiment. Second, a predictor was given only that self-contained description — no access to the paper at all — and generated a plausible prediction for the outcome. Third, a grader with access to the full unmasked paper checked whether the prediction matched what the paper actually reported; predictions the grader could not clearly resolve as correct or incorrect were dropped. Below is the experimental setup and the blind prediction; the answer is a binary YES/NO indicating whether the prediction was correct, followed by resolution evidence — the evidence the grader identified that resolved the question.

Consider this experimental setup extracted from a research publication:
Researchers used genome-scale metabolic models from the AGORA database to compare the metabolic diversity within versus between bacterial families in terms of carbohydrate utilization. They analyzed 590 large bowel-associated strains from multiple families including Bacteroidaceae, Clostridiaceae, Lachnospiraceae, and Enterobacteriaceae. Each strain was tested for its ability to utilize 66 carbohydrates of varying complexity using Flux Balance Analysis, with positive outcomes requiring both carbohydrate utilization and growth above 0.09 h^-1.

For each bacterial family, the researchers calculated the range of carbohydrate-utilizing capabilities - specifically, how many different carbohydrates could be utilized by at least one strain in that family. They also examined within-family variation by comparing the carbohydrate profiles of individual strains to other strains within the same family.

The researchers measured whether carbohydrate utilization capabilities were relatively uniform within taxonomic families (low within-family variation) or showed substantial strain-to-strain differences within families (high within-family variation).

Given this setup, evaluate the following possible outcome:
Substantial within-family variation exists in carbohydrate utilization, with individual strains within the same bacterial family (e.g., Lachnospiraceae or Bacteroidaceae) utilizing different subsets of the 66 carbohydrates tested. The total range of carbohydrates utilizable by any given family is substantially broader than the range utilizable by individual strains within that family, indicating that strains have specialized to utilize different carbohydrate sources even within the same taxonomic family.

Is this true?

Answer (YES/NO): YES